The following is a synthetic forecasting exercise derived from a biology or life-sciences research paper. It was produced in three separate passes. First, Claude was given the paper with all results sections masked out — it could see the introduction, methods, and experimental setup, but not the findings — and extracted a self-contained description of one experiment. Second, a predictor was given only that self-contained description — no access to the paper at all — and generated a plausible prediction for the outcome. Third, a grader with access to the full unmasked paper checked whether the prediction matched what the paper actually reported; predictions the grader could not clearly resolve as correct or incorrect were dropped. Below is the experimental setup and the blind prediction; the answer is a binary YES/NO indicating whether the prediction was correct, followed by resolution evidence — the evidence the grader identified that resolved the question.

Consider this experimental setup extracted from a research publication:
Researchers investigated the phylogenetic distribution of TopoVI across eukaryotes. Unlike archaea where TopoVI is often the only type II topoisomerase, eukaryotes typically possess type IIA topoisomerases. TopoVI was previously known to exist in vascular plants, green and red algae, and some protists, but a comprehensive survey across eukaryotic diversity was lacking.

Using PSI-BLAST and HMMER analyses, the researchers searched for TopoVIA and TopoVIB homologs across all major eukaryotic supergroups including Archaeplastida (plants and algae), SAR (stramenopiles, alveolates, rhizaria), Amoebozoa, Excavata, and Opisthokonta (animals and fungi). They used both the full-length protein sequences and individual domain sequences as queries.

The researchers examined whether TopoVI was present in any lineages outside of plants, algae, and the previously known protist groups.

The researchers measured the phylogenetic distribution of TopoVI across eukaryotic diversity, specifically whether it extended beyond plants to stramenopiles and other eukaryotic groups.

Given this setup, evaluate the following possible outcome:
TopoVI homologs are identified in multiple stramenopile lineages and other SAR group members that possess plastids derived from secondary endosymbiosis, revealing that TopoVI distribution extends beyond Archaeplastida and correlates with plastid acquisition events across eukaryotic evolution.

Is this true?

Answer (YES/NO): NO